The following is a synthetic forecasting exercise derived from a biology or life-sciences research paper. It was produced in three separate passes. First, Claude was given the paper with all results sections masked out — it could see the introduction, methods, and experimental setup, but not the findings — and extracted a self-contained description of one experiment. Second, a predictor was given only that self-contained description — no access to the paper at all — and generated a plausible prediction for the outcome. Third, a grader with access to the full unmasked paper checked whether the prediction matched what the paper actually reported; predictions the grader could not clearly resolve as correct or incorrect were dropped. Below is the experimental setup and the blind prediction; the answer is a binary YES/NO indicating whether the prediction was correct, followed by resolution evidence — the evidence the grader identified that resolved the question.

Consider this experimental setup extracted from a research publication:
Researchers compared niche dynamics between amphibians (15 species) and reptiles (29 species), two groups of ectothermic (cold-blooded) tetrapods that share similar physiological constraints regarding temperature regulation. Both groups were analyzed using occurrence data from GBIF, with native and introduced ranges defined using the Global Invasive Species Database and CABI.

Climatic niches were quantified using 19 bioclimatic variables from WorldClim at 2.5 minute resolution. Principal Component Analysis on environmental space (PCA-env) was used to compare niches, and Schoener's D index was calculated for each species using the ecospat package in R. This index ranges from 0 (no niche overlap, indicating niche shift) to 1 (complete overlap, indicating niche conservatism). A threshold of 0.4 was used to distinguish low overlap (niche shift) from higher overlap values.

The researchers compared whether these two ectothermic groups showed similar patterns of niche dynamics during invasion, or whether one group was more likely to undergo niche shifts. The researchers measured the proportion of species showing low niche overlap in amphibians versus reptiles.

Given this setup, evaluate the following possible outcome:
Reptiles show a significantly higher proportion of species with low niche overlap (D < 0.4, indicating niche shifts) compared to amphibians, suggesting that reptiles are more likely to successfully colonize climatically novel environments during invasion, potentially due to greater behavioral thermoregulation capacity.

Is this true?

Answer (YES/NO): NO